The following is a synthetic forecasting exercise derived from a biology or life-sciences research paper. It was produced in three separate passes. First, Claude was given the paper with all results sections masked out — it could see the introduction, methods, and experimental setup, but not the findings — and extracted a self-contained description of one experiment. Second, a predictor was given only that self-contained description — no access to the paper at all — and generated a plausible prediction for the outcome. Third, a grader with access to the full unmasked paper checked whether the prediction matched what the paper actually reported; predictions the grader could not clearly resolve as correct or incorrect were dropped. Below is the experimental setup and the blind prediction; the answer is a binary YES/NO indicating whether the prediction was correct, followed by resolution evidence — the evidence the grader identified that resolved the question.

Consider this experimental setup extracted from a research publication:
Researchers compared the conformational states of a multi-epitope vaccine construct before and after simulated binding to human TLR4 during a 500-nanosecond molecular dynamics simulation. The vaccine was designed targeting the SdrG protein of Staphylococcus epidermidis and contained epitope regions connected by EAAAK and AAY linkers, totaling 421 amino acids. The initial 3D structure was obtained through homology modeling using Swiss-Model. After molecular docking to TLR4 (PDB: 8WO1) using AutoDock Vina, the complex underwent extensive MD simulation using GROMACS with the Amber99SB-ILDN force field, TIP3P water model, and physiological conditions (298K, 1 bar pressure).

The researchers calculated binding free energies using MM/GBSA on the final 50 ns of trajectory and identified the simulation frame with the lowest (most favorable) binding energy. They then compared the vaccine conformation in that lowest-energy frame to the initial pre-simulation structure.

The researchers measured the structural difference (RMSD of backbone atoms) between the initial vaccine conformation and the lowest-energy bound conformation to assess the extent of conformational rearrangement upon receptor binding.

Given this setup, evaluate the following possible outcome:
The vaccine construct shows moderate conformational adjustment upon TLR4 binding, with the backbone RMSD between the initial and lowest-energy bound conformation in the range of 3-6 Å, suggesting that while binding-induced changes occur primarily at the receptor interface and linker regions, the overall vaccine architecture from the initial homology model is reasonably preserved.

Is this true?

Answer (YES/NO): YES